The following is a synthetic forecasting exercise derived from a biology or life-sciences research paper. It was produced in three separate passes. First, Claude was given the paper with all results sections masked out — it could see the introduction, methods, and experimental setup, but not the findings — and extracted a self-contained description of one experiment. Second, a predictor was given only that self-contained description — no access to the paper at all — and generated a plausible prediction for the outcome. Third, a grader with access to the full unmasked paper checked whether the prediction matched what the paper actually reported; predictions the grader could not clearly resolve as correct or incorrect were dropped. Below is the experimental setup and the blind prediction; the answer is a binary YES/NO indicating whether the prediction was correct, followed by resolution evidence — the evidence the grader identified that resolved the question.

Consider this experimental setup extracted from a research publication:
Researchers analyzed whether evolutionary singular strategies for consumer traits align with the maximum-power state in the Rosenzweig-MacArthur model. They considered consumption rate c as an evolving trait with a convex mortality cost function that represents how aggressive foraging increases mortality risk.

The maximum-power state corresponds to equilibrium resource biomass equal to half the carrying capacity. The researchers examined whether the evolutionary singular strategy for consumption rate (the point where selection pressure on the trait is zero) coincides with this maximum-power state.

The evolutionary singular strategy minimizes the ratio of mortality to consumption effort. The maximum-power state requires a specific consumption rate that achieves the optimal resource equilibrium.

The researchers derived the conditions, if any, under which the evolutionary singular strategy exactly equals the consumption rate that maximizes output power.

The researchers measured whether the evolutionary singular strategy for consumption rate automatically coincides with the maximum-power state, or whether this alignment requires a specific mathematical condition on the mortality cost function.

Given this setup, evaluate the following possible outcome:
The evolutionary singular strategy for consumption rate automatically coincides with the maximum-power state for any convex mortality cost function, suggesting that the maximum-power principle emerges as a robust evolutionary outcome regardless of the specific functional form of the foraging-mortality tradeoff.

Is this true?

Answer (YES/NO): NO